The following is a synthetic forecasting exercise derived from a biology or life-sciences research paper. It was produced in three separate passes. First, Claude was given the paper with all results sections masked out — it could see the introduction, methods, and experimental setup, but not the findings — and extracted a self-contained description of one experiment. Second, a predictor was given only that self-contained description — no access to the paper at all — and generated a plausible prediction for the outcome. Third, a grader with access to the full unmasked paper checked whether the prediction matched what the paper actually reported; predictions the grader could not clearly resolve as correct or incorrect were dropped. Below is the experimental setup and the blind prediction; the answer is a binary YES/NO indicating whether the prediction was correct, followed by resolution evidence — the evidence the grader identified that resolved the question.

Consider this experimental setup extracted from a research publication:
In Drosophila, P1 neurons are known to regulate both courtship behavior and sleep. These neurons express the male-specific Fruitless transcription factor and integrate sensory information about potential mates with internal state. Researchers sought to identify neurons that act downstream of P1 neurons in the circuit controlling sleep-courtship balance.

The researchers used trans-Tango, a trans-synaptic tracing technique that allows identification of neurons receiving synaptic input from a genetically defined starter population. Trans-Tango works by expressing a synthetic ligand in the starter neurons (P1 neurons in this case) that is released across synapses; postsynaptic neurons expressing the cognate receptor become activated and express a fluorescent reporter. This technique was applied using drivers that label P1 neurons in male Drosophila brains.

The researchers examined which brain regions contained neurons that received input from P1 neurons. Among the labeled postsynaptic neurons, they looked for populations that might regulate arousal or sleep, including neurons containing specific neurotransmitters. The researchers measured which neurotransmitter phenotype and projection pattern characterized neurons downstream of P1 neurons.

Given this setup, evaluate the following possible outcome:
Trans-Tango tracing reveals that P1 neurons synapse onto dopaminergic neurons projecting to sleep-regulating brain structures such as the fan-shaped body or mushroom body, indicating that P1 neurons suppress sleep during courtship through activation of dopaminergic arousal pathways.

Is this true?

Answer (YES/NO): NO